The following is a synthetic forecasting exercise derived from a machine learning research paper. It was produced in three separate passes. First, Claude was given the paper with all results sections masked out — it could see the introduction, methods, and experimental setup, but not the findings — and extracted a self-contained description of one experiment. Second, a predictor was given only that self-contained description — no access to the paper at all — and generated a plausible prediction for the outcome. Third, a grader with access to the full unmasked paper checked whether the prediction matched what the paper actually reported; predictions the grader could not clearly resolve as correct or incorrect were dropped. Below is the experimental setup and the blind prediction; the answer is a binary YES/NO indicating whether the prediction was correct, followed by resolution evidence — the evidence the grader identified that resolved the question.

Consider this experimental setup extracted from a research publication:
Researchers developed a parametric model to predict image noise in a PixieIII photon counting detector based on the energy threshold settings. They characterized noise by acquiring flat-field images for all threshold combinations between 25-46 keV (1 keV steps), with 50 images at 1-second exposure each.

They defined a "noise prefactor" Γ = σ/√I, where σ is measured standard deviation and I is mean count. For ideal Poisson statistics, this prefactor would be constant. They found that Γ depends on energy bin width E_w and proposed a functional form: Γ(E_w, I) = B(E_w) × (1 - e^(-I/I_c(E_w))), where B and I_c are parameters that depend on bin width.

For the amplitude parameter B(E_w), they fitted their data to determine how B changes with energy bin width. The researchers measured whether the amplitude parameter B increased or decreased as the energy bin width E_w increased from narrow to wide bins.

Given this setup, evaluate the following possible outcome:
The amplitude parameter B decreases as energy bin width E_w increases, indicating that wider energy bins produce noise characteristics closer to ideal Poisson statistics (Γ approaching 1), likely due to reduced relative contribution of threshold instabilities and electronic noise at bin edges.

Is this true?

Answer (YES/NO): YES